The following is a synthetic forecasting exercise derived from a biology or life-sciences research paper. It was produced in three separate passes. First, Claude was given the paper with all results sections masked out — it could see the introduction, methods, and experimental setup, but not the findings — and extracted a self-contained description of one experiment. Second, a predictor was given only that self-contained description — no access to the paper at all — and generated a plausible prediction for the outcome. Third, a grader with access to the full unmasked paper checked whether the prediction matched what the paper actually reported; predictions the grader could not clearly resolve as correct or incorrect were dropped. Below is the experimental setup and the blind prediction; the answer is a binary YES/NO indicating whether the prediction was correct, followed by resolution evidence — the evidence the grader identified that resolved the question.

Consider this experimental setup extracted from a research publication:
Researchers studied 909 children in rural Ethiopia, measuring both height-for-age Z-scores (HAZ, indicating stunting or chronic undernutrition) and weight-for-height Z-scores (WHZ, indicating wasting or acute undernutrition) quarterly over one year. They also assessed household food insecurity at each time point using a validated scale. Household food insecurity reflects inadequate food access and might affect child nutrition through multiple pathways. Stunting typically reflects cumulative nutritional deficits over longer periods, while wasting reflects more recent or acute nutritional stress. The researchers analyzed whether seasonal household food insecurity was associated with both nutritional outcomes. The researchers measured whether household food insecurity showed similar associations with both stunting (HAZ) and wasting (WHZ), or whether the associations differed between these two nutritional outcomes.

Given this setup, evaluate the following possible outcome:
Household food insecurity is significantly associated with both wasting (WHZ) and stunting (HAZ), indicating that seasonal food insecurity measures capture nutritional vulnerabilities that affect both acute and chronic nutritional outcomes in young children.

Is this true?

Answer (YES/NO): NO